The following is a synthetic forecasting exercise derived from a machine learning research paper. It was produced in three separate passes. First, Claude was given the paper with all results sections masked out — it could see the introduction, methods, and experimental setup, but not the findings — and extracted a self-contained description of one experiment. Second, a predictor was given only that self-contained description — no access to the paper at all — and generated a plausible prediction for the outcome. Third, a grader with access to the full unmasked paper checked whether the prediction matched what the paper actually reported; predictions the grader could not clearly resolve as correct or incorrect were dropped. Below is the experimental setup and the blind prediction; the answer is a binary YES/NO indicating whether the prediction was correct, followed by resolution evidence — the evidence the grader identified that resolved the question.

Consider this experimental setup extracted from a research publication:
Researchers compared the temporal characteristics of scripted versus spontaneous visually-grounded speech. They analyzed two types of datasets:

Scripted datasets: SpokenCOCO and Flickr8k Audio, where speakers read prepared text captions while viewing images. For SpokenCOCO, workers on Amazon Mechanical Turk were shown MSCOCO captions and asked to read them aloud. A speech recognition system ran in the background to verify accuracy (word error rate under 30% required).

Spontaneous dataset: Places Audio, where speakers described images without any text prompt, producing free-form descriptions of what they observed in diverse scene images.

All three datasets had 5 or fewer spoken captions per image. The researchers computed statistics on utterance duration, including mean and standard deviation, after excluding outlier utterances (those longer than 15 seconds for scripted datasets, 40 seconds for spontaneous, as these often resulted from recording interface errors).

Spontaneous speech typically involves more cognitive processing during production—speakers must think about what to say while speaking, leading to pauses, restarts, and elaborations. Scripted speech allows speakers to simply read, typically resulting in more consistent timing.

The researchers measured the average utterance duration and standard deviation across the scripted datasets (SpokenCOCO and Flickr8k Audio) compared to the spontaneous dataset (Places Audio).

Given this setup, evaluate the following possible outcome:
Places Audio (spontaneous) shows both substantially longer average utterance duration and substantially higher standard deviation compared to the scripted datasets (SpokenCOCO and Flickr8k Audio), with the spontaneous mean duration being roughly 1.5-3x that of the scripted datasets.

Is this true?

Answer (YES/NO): YES